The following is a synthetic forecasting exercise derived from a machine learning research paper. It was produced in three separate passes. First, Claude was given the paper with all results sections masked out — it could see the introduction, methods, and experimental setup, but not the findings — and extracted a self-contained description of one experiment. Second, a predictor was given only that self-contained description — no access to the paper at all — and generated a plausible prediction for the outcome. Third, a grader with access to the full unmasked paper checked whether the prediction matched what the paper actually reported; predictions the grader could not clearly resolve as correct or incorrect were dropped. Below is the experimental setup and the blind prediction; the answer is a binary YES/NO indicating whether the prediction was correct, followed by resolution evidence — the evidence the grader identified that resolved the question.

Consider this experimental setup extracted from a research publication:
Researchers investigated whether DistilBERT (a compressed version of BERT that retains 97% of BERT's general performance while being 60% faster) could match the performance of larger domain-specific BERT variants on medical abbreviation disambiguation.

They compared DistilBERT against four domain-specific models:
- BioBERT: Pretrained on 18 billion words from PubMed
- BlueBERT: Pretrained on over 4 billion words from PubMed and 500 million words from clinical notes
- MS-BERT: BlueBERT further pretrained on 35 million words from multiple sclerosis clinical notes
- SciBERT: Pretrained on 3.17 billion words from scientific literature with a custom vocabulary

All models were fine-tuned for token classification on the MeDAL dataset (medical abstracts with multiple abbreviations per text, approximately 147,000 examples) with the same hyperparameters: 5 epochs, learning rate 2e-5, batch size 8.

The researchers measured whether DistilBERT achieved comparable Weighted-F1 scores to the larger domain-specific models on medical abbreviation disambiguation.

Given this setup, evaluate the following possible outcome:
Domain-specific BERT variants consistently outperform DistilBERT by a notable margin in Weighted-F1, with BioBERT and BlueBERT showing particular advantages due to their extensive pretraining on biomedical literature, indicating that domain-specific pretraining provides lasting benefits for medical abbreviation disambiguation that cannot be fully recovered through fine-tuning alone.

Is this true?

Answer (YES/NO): NO